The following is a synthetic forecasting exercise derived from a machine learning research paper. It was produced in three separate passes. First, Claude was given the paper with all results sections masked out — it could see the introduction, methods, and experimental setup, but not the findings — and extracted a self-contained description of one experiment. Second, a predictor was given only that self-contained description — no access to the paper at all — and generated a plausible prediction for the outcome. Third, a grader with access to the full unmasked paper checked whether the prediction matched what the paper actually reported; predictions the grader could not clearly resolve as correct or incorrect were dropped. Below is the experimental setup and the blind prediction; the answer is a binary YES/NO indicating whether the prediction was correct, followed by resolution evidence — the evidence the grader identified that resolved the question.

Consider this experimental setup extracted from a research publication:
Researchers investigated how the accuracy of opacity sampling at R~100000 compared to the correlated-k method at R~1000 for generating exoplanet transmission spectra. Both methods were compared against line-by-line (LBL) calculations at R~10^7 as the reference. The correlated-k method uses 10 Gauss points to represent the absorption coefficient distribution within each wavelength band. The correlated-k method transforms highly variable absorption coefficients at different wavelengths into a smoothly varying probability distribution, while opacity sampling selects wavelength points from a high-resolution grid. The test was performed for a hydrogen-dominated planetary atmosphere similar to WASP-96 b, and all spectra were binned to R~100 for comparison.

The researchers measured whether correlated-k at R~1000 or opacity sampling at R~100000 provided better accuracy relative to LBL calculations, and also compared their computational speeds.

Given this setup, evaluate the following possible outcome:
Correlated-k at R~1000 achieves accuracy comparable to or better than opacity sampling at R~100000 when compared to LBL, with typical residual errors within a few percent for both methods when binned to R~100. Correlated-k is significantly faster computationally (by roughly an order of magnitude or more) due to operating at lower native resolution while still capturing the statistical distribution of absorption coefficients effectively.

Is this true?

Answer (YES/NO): YES